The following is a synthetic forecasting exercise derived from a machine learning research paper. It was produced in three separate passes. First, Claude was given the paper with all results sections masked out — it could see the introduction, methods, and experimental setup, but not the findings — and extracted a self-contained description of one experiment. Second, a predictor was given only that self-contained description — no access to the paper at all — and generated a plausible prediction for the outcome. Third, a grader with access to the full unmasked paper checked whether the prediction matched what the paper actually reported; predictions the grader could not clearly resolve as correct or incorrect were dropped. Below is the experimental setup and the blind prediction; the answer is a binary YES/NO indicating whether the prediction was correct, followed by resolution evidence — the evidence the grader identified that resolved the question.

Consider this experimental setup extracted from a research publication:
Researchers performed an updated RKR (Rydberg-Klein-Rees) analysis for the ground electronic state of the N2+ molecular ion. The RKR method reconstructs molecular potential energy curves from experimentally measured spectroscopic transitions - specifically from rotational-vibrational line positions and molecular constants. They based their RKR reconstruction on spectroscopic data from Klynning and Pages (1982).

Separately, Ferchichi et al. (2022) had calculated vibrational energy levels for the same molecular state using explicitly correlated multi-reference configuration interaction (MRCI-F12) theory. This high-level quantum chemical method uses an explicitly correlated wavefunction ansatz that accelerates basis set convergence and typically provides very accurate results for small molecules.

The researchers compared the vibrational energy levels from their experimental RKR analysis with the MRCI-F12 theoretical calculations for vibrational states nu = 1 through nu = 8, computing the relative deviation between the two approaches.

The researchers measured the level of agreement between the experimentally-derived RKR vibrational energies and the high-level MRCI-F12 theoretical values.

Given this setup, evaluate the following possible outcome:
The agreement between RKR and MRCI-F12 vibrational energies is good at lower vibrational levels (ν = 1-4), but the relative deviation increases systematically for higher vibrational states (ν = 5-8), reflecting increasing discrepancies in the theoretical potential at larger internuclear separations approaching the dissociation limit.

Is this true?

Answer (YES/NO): NO